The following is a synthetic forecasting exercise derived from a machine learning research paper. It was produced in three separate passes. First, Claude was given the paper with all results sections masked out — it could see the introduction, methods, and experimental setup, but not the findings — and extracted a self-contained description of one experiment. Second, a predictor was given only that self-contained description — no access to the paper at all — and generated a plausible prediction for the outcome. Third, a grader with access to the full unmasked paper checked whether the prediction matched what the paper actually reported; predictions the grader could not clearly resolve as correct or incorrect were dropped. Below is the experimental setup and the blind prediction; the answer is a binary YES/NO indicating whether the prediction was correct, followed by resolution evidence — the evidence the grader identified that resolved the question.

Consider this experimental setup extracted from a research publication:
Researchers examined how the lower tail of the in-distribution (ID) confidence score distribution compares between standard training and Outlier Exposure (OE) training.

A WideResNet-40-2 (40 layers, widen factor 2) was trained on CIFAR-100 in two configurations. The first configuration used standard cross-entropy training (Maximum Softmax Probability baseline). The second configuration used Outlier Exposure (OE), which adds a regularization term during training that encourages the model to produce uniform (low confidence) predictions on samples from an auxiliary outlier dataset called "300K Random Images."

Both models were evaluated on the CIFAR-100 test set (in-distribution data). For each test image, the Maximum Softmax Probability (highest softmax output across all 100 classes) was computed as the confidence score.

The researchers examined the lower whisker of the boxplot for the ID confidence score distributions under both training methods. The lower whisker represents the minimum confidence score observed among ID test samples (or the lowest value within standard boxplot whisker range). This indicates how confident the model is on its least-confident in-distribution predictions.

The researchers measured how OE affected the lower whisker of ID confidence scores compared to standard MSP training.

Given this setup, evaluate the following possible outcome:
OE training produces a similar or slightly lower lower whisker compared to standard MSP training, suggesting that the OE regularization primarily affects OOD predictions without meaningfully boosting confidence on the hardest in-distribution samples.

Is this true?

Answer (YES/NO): NO